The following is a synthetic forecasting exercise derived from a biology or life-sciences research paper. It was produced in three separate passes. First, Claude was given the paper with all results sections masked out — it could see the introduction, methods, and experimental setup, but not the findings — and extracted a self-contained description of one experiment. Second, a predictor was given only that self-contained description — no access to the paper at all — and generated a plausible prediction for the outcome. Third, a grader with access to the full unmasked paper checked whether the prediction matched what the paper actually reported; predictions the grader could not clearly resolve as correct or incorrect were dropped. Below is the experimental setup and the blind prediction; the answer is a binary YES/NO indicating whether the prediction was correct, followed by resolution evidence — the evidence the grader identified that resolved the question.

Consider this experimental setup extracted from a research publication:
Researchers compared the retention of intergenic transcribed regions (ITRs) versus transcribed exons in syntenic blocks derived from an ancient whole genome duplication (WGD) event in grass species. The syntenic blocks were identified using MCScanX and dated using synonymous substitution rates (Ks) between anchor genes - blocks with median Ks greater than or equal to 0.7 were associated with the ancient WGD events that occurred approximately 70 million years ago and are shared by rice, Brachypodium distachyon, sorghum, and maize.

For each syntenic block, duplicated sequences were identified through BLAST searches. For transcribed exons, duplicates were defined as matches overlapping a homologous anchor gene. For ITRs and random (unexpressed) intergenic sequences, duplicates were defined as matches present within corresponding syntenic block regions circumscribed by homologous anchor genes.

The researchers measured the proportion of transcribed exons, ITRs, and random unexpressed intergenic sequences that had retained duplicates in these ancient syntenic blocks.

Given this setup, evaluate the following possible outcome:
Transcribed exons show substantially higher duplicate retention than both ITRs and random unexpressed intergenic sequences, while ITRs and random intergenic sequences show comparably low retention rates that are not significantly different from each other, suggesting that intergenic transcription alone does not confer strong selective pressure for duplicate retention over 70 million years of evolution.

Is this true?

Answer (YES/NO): NO